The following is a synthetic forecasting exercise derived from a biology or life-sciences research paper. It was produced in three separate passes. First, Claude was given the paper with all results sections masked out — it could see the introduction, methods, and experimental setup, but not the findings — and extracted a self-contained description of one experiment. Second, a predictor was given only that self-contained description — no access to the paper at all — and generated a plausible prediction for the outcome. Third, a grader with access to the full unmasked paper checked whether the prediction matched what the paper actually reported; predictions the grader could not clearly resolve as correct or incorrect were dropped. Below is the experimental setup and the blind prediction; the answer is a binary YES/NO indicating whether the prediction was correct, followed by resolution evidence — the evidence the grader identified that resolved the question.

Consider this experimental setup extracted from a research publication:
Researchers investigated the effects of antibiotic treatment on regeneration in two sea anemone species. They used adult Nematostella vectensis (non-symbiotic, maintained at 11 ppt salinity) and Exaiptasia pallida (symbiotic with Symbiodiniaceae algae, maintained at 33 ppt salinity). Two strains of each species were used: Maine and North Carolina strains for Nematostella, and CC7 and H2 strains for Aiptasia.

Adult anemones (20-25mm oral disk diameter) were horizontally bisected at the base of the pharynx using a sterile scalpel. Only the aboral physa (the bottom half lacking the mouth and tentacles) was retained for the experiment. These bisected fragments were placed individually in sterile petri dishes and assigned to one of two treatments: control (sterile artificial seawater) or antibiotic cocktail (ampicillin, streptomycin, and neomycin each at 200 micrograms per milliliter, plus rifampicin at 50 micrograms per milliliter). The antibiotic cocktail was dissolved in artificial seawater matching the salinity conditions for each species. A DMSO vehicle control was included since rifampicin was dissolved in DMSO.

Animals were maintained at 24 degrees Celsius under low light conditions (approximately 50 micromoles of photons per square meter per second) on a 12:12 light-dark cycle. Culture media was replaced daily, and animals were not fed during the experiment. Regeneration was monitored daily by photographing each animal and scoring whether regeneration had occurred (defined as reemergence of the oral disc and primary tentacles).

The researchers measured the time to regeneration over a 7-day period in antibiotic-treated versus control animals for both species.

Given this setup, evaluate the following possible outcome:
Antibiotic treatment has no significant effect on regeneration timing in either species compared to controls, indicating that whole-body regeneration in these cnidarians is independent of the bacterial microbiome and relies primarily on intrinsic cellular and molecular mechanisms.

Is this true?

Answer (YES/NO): NO